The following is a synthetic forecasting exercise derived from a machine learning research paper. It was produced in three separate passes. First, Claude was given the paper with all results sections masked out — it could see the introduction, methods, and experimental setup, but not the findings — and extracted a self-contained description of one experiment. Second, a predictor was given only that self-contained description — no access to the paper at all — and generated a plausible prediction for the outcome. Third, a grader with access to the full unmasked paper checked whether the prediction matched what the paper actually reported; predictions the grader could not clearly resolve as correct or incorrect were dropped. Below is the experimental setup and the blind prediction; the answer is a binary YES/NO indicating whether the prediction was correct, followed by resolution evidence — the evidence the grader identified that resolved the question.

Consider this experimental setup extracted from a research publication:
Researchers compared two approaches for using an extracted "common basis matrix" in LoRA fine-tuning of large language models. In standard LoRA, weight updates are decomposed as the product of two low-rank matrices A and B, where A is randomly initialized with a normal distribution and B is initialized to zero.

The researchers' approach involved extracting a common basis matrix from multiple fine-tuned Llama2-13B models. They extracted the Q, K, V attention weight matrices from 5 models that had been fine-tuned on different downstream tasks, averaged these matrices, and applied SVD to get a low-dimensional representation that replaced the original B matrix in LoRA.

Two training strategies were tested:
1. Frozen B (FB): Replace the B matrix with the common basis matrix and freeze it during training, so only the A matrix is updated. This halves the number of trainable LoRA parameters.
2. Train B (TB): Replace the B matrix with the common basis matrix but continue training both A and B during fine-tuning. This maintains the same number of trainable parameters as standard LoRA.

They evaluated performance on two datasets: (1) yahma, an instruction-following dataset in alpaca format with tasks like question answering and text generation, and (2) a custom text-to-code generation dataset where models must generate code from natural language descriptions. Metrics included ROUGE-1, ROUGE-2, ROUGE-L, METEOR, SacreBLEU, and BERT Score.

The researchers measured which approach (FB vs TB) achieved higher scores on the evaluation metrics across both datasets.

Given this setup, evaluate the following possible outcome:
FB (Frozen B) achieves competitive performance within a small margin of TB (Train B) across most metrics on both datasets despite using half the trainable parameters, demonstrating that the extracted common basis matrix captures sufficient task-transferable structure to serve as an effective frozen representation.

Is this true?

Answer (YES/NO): NO